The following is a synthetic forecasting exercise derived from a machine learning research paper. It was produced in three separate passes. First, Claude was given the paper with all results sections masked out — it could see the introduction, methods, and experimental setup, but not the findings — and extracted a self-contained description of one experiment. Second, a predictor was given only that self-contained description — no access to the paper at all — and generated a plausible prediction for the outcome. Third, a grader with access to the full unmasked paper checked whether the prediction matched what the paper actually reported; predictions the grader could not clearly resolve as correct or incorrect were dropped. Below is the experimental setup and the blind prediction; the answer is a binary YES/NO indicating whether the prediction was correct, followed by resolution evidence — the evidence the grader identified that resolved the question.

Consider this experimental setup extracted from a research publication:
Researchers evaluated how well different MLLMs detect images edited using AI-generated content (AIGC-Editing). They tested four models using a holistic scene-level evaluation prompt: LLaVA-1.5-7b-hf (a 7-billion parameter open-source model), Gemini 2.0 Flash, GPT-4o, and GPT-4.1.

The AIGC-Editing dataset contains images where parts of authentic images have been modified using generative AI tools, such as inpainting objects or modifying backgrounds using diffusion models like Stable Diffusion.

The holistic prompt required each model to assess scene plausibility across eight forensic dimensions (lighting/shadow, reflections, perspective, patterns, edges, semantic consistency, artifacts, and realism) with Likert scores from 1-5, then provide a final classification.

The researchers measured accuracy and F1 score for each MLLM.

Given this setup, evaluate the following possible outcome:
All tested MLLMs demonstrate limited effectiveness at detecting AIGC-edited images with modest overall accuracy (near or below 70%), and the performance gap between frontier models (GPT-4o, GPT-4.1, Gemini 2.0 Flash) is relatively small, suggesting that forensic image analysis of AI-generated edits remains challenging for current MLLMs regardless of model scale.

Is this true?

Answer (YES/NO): NO